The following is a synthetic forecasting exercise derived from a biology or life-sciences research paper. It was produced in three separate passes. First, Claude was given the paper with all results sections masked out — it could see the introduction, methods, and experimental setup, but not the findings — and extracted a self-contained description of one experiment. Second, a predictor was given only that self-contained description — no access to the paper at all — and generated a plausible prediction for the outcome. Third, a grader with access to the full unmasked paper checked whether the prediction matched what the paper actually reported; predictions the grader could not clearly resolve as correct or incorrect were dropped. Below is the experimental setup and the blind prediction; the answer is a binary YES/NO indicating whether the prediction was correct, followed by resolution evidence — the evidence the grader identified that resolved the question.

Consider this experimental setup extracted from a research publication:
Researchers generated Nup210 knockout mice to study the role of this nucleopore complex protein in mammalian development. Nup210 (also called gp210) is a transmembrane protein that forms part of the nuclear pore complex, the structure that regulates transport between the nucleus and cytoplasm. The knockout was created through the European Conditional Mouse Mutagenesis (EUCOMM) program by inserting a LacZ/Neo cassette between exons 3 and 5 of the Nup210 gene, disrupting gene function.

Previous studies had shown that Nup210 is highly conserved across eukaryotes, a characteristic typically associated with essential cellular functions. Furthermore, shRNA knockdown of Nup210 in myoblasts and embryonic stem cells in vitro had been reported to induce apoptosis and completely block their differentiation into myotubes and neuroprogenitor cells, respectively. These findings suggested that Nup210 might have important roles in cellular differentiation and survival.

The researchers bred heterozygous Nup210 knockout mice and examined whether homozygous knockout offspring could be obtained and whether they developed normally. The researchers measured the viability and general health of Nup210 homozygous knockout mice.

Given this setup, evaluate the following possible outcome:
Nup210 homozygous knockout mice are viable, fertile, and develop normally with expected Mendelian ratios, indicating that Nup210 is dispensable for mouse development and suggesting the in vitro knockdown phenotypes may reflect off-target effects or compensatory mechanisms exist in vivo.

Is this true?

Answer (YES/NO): YES